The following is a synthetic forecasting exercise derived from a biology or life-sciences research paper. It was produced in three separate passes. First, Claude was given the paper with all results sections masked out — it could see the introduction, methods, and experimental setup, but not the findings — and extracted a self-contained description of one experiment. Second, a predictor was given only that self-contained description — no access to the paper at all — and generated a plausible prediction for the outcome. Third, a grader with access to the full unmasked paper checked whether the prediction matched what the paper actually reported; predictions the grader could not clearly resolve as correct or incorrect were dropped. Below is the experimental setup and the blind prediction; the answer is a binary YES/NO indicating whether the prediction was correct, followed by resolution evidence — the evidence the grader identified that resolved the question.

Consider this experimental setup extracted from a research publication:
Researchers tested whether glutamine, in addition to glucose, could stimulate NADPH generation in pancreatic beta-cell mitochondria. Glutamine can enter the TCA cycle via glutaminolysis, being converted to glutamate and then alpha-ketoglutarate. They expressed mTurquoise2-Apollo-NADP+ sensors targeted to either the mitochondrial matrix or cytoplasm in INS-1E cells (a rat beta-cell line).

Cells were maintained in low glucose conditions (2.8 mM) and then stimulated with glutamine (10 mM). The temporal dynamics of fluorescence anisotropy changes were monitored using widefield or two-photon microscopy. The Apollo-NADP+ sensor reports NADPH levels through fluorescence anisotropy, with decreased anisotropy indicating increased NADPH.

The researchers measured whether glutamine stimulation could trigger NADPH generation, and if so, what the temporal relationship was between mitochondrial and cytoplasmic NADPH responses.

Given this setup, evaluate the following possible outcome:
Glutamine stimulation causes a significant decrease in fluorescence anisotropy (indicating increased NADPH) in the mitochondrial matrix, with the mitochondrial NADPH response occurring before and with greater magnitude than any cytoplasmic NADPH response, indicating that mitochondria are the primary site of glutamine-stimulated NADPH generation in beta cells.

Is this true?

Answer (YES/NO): NO